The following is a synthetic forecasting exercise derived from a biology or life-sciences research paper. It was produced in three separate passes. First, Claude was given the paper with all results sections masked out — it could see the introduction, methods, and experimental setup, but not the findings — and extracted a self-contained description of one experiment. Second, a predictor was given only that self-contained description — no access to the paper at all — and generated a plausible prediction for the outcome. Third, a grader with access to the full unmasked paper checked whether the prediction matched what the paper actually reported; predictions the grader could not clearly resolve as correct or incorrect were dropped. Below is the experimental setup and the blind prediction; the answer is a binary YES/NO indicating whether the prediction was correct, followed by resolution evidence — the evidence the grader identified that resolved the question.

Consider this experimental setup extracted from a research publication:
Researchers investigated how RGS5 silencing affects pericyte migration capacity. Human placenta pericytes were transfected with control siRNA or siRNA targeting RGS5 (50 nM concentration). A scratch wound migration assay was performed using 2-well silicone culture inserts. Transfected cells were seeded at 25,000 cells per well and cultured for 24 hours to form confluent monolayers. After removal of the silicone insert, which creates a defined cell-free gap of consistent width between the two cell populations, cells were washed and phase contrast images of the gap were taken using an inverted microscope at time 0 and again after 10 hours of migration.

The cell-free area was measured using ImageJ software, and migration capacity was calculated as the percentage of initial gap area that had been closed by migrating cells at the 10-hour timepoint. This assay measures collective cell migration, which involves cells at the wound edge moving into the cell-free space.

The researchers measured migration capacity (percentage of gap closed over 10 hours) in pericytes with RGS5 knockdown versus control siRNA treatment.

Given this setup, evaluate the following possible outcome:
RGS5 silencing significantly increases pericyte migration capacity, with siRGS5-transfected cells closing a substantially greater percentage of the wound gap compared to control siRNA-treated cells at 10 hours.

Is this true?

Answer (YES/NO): NO